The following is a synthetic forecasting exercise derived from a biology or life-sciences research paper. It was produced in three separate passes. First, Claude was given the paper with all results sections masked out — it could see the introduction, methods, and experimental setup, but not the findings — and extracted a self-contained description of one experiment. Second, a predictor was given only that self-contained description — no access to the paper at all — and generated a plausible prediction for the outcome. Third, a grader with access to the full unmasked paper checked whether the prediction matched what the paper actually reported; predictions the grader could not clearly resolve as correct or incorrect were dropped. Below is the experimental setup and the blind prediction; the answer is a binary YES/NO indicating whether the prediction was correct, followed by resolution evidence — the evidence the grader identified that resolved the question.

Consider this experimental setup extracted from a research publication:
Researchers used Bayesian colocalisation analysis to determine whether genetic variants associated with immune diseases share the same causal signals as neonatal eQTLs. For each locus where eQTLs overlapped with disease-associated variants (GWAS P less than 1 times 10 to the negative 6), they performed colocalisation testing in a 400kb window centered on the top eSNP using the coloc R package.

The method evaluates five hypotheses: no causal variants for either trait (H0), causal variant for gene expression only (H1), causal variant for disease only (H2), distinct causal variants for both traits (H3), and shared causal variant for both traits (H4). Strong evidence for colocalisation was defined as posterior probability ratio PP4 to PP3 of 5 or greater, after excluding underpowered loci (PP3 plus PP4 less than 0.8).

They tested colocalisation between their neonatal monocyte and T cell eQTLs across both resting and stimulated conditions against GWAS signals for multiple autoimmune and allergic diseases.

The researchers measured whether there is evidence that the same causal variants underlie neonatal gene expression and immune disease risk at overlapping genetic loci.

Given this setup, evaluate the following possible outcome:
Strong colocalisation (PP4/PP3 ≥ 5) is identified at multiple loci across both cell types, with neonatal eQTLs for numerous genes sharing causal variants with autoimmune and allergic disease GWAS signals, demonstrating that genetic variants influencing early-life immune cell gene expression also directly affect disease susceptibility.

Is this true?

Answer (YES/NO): YES